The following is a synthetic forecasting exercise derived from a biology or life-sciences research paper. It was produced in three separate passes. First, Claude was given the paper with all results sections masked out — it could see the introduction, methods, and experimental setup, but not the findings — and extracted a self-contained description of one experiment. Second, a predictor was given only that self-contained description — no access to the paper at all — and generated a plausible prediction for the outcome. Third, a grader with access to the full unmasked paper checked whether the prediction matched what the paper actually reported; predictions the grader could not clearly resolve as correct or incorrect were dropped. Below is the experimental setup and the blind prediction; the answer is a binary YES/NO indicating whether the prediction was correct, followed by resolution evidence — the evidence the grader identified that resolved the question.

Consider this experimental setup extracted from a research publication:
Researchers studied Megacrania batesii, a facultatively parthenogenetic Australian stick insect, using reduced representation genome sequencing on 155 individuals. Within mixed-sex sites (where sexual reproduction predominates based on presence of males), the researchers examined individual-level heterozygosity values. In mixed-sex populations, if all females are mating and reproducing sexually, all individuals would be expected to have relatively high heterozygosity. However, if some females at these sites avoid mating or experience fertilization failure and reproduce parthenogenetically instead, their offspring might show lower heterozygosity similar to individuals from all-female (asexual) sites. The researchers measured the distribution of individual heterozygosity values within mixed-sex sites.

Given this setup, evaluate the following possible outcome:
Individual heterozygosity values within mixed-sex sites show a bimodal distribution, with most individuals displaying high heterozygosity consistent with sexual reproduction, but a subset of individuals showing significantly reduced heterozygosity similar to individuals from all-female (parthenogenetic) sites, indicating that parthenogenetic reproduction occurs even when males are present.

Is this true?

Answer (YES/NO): YES